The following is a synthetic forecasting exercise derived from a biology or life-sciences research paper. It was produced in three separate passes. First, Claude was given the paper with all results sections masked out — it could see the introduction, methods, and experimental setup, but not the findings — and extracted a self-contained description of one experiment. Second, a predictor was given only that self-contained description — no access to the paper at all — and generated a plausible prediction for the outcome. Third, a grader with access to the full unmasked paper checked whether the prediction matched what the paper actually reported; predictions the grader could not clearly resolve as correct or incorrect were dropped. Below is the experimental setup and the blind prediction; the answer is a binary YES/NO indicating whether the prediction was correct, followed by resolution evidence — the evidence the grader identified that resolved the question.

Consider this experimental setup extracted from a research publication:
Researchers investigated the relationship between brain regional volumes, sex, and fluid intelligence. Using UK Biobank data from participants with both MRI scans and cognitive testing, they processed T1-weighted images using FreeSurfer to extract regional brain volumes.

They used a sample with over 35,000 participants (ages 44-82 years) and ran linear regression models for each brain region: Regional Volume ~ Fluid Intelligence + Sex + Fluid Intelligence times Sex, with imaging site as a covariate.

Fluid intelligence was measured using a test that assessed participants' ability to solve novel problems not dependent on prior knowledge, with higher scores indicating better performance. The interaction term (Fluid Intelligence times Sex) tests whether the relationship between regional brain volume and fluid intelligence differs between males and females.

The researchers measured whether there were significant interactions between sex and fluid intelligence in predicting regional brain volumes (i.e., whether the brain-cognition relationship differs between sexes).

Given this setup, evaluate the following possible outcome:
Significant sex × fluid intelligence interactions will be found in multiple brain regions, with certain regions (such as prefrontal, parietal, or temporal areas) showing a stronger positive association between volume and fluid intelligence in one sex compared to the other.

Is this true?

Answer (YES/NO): YES